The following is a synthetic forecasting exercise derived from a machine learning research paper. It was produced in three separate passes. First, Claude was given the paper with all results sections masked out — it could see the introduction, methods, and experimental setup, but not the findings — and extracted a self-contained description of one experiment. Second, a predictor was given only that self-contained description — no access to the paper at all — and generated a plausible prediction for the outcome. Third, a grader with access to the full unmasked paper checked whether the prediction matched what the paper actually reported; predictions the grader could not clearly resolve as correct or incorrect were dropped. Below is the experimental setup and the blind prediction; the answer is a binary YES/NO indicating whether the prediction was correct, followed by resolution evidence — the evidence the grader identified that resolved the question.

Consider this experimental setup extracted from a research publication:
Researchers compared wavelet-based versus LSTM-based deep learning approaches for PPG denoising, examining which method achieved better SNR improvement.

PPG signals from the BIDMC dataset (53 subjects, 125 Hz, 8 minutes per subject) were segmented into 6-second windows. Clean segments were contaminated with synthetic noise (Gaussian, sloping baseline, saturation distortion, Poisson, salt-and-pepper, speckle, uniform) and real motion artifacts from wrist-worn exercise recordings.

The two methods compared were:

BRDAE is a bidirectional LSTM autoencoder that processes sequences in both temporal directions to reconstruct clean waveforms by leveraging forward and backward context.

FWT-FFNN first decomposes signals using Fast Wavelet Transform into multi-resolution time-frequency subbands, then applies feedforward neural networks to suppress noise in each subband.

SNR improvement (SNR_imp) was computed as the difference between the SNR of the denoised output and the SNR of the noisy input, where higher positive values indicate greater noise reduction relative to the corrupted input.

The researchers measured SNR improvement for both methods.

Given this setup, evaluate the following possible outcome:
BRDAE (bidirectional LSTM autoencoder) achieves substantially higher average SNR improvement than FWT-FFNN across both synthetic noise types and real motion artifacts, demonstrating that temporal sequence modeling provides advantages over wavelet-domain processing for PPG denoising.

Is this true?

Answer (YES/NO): NO